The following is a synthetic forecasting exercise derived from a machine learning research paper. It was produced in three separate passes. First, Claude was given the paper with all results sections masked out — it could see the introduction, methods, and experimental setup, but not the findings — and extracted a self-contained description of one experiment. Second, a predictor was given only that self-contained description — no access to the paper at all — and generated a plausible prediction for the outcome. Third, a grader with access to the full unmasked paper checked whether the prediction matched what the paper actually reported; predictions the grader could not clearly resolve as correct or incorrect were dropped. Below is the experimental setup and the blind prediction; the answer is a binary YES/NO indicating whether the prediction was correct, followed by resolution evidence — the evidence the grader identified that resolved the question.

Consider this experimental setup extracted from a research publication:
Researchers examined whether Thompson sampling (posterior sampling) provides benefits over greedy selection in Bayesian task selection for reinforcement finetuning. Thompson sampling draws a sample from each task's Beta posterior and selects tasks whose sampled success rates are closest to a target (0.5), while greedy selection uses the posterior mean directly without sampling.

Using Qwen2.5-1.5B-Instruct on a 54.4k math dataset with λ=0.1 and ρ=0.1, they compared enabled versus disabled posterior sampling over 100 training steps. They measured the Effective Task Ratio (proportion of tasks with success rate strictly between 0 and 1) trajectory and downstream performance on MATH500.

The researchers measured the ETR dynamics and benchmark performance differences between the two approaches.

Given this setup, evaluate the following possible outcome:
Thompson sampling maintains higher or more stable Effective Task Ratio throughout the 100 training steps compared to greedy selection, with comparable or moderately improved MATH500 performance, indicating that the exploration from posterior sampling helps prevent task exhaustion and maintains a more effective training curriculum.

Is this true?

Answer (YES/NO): NO